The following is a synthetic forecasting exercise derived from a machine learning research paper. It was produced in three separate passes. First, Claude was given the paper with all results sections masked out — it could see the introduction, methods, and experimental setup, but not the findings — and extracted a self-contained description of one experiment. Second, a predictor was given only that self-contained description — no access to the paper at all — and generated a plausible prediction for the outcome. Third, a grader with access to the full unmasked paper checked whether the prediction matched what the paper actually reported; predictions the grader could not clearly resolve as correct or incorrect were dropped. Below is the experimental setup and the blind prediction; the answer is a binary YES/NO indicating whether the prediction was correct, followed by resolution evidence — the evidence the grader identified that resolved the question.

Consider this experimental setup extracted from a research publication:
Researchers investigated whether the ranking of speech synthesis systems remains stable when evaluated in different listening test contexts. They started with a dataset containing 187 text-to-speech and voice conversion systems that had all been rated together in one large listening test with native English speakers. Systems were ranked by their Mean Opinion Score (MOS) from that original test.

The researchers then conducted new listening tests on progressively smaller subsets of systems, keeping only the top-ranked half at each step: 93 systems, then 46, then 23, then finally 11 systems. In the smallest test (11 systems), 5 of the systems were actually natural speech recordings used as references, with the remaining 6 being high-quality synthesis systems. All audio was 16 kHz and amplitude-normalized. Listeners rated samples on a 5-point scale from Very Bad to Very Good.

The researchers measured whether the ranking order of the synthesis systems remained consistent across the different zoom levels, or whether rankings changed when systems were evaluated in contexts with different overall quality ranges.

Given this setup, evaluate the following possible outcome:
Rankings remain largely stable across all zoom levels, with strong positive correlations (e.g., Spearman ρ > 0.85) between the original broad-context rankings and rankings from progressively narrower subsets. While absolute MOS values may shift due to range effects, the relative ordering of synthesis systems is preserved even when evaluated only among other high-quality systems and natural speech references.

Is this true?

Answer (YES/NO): NO